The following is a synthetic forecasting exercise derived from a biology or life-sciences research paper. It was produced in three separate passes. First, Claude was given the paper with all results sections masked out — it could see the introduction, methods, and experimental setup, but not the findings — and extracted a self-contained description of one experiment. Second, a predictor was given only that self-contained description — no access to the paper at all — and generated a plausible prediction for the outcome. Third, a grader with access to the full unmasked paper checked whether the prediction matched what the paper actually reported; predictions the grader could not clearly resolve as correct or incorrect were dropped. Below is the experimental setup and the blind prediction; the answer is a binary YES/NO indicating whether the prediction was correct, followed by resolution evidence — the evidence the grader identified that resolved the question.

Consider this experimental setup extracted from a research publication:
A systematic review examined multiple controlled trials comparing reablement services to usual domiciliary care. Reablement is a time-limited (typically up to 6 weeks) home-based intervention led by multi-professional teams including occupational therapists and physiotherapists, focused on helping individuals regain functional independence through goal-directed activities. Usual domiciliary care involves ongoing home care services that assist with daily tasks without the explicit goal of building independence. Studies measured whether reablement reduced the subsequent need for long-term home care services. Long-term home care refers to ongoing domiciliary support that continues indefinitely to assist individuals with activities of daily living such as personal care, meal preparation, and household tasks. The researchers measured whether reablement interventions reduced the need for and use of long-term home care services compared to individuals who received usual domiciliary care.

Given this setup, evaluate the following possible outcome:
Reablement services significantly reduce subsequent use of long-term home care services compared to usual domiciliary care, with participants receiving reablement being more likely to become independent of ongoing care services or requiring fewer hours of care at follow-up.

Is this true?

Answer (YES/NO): YES